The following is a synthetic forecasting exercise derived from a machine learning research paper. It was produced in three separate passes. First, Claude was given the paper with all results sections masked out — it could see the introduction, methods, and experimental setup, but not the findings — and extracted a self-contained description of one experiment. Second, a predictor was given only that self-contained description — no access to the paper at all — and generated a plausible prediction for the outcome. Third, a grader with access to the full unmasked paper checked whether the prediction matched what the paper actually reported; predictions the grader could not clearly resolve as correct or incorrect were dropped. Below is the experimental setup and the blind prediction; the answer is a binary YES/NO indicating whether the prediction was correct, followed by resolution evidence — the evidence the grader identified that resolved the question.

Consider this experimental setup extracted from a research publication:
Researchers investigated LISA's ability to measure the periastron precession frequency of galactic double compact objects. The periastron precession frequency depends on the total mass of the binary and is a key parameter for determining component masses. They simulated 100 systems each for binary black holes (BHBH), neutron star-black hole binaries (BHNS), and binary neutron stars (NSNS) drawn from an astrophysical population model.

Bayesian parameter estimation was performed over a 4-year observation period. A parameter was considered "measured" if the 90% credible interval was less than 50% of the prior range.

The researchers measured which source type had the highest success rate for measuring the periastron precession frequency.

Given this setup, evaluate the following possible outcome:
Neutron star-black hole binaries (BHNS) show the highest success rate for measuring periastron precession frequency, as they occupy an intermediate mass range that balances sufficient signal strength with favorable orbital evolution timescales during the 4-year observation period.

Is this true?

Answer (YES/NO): NO